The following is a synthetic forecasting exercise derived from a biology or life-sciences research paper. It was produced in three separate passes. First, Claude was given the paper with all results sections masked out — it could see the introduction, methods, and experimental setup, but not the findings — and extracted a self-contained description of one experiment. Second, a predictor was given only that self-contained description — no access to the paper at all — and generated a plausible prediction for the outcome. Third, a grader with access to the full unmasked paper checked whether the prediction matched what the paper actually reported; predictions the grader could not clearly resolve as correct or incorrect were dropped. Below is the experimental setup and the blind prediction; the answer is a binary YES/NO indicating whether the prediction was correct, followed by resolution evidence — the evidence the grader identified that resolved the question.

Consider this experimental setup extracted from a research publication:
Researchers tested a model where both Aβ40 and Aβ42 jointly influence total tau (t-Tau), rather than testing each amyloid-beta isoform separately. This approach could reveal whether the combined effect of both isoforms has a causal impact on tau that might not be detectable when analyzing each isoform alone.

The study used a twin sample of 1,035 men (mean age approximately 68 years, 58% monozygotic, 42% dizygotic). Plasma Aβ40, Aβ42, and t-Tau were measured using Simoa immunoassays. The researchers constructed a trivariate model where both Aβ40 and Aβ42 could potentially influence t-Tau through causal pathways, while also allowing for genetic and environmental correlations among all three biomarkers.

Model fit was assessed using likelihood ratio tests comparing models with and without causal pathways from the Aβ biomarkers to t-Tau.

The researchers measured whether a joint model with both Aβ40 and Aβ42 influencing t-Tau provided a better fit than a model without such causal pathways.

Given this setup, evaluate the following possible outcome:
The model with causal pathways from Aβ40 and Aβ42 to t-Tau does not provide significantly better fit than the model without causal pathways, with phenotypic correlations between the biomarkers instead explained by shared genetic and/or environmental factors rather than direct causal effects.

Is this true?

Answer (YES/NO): YES